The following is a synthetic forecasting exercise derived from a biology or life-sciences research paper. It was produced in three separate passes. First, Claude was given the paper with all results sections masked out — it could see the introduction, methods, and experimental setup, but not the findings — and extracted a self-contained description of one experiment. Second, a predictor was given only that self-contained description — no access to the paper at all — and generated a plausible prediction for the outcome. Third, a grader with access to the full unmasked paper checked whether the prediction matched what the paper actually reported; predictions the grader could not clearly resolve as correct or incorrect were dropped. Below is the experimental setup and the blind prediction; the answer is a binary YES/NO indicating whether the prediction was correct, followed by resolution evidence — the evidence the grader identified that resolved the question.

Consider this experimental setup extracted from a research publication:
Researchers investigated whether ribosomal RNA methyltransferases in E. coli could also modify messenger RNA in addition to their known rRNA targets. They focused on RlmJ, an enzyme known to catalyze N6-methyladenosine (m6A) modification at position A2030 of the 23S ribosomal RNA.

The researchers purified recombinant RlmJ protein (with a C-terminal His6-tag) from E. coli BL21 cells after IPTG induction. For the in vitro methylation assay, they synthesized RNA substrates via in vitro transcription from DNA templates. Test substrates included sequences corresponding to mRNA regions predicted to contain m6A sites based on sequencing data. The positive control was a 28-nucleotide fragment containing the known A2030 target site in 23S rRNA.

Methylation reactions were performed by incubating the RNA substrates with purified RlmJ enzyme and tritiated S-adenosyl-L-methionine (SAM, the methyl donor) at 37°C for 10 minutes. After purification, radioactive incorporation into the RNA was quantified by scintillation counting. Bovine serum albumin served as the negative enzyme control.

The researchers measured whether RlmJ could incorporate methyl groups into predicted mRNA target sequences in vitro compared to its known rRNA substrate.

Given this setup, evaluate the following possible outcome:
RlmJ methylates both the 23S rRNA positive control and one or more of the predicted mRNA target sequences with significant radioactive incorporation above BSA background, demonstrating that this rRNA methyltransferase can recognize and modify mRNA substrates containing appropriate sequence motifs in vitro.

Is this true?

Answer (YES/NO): YES